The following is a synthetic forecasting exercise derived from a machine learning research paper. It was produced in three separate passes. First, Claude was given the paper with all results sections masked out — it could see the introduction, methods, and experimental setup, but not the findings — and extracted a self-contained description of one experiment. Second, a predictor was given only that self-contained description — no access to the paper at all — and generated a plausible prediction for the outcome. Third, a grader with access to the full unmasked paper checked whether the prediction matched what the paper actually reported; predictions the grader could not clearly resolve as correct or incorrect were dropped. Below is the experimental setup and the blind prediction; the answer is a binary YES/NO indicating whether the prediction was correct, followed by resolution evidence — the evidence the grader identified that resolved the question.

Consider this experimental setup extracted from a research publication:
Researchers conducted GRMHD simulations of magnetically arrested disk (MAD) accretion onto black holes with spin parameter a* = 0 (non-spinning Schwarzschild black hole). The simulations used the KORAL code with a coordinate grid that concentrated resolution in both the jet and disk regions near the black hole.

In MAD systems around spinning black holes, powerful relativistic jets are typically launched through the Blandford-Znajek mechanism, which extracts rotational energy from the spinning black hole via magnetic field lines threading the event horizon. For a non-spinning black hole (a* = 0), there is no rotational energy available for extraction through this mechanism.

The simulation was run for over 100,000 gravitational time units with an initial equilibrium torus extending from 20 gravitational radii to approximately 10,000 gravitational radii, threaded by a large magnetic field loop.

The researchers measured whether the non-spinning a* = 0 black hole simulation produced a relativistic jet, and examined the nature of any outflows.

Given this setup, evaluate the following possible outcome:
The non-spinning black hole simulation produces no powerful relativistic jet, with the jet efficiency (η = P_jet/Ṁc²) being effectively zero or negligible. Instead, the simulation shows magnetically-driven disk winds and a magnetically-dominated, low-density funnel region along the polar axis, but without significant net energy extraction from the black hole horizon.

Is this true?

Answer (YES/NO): YES